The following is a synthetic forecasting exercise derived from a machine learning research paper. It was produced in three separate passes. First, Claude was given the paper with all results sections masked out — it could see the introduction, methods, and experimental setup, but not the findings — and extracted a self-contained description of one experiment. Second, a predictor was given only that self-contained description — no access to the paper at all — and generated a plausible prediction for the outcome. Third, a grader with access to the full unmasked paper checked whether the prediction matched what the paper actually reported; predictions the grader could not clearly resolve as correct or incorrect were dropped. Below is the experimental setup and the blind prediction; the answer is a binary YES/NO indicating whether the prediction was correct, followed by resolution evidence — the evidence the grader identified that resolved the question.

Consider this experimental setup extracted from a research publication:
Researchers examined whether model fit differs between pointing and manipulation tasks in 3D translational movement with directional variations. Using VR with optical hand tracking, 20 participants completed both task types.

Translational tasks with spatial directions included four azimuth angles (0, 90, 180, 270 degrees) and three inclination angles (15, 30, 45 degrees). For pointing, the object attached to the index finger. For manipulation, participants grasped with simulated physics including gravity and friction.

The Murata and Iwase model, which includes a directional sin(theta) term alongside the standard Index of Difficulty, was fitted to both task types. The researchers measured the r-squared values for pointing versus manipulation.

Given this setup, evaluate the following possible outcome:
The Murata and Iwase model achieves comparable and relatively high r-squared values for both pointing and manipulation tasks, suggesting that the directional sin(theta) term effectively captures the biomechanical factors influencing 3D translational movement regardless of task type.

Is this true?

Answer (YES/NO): NO